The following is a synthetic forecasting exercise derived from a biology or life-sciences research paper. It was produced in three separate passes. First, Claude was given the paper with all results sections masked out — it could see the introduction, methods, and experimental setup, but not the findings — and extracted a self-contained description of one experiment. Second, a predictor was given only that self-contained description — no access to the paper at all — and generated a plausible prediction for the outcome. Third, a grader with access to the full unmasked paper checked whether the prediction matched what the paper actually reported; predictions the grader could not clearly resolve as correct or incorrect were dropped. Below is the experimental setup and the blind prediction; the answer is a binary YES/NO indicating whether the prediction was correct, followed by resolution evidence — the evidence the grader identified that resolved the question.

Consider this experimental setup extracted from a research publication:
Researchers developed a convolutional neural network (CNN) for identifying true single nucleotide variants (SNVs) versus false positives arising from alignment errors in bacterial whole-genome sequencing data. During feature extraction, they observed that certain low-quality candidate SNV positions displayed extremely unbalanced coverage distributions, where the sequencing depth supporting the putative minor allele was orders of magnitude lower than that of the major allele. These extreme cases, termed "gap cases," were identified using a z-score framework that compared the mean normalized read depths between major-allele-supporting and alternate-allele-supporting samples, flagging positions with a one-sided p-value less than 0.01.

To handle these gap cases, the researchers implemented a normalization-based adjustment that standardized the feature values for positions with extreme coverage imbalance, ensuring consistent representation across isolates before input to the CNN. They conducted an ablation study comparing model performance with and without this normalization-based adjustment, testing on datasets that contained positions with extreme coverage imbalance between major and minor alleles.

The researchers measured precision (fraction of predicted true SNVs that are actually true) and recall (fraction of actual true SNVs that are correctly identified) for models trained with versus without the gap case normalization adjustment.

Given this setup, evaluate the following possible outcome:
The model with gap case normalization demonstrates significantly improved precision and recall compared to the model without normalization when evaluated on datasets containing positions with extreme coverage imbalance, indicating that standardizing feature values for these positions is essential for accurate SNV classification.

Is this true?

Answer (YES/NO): NO